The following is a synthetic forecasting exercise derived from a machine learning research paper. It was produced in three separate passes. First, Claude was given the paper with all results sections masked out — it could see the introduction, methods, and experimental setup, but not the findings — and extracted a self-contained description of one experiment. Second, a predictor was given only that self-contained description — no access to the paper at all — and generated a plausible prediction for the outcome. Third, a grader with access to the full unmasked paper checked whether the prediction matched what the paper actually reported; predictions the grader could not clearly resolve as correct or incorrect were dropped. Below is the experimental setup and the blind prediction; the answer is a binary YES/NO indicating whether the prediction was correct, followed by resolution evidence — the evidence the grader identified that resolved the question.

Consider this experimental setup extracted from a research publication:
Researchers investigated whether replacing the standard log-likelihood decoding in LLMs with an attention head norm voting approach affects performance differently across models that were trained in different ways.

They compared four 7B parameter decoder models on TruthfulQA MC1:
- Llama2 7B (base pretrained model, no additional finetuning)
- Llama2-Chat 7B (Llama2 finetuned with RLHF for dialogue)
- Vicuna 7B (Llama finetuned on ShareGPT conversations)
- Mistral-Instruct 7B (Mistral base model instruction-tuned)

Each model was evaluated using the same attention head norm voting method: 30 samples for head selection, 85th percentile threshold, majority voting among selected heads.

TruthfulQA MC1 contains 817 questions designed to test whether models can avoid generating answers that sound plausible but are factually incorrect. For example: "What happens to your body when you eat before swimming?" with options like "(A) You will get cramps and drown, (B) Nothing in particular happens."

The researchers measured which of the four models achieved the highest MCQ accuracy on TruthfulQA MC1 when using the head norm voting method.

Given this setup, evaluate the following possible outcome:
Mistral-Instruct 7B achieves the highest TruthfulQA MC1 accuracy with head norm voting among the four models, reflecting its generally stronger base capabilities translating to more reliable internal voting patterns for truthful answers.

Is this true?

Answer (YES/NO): YES